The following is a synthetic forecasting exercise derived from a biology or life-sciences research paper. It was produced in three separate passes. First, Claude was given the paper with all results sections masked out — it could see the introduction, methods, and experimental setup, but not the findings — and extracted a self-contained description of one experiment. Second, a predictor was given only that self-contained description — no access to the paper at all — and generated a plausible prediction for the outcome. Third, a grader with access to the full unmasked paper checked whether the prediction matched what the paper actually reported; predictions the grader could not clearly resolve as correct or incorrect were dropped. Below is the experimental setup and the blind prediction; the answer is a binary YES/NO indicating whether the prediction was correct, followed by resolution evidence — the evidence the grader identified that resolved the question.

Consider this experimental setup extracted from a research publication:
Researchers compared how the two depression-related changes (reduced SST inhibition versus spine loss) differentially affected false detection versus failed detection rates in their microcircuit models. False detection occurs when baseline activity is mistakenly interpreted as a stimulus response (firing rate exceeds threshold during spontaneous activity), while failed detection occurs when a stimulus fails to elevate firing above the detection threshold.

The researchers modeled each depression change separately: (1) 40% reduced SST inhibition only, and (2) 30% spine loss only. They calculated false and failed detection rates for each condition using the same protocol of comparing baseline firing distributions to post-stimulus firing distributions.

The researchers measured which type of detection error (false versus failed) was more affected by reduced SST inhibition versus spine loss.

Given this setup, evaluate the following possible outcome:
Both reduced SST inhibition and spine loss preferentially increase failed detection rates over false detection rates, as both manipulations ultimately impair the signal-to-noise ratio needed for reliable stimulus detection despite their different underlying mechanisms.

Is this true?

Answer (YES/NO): NO